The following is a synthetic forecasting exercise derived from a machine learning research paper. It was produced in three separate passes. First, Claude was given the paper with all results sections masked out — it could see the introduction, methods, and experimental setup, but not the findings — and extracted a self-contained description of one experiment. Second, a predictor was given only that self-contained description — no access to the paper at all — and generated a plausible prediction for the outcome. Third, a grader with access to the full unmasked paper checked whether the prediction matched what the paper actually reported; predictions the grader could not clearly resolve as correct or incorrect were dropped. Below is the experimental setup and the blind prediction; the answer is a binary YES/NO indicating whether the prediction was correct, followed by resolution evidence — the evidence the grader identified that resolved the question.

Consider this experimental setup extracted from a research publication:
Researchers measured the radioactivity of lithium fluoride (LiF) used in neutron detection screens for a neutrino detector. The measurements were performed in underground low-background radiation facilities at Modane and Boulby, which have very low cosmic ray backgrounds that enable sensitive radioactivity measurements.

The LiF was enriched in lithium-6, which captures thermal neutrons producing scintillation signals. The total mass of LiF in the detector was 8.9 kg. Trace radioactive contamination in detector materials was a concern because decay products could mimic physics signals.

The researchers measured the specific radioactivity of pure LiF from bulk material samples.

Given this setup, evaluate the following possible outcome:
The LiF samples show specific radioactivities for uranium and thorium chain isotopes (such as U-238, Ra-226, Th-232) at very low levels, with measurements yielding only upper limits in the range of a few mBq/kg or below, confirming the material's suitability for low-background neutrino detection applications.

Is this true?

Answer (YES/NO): NO